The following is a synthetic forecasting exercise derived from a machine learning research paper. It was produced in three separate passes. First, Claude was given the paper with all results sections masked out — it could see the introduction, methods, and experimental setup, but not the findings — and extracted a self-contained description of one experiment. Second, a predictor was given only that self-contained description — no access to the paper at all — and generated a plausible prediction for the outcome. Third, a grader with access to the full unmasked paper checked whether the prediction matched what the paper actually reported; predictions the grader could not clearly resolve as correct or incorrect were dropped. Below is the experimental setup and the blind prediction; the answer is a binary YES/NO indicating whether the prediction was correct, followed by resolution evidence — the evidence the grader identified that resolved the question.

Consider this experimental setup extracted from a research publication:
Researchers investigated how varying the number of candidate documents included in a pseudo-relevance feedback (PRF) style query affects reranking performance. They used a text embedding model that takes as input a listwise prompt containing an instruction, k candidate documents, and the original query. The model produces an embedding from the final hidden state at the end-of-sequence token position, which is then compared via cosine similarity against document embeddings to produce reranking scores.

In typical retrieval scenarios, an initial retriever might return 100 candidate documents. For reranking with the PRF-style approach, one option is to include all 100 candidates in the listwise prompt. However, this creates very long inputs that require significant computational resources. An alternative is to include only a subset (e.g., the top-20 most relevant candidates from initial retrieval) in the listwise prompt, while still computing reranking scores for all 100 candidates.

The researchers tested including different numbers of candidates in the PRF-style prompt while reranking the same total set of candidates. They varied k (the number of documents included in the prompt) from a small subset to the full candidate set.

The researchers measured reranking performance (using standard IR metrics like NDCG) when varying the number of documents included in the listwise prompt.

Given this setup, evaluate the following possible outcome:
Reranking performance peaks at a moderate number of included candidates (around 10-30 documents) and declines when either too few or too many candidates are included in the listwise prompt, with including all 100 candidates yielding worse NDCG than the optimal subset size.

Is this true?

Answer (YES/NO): NO